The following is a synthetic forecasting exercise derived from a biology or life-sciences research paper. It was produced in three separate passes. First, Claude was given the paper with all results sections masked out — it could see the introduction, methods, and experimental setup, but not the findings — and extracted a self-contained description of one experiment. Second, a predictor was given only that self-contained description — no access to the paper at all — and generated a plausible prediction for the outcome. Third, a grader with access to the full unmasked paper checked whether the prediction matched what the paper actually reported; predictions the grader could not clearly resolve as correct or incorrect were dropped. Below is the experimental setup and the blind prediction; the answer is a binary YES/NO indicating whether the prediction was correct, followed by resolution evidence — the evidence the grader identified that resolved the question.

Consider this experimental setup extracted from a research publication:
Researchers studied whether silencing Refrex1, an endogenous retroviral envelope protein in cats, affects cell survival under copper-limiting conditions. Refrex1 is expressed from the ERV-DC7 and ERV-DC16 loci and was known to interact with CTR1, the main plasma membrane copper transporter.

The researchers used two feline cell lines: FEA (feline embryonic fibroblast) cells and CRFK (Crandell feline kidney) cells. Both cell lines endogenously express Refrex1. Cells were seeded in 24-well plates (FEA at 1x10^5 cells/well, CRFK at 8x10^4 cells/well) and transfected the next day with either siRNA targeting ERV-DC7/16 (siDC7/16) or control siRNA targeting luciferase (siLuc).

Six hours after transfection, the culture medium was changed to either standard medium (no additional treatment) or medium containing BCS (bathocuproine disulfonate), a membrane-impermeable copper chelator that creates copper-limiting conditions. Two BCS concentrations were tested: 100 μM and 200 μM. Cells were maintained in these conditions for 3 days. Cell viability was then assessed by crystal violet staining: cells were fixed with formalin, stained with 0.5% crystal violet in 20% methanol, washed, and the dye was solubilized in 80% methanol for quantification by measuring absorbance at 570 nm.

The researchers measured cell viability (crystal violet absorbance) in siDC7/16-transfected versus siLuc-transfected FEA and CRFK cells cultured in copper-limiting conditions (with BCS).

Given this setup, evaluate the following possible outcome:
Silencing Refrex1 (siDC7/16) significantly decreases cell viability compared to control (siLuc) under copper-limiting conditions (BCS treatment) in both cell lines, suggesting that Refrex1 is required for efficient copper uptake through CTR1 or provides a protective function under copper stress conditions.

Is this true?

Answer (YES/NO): NO